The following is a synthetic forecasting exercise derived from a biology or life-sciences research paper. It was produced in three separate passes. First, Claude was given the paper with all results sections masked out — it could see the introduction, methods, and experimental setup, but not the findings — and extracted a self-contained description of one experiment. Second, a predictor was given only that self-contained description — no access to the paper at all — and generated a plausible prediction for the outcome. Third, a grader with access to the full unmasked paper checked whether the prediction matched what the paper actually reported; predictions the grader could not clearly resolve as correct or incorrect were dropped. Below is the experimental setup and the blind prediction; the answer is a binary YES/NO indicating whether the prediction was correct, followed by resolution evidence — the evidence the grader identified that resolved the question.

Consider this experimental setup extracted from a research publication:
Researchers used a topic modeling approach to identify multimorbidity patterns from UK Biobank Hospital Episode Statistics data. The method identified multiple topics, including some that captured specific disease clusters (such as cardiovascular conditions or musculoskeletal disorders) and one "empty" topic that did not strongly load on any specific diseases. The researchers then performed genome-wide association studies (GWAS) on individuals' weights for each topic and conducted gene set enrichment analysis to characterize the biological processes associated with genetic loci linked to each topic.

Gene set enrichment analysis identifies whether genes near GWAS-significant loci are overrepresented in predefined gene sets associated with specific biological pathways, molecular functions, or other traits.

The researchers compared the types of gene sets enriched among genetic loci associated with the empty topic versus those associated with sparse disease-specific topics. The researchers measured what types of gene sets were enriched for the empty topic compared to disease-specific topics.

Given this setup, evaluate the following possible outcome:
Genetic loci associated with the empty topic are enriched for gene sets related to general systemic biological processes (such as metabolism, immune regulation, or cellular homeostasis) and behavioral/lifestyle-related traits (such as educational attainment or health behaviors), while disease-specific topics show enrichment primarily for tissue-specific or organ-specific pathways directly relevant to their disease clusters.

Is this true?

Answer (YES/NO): NO